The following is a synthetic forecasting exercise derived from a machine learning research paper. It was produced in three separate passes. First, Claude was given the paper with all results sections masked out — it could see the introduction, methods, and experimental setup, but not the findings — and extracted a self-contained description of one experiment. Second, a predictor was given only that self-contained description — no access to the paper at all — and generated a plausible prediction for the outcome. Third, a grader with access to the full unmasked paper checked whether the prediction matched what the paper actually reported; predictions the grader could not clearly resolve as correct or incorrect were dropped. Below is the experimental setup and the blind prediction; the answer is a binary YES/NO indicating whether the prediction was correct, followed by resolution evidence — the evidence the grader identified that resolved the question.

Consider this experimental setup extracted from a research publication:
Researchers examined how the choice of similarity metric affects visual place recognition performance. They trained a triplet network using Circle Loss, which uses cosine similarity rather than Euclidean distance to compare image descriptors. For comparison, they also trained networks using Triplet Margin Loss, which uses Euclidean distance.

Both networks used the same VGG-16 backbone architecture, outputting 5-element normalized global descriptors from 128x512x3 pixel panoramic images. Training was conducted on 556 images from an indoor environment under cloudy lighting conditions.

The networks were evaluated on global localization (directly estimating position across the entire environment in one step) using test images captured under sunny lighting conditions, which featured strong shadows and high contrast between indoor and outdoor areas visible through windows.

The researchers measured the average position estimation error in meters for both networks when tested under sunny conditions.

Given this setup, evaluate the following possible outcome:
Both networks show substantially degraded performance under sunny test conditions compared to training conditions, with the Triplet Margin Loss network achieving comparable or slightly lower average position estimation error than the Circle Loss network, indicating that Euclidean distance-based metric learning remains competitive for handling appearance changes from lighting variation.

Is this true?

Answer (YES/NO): YES